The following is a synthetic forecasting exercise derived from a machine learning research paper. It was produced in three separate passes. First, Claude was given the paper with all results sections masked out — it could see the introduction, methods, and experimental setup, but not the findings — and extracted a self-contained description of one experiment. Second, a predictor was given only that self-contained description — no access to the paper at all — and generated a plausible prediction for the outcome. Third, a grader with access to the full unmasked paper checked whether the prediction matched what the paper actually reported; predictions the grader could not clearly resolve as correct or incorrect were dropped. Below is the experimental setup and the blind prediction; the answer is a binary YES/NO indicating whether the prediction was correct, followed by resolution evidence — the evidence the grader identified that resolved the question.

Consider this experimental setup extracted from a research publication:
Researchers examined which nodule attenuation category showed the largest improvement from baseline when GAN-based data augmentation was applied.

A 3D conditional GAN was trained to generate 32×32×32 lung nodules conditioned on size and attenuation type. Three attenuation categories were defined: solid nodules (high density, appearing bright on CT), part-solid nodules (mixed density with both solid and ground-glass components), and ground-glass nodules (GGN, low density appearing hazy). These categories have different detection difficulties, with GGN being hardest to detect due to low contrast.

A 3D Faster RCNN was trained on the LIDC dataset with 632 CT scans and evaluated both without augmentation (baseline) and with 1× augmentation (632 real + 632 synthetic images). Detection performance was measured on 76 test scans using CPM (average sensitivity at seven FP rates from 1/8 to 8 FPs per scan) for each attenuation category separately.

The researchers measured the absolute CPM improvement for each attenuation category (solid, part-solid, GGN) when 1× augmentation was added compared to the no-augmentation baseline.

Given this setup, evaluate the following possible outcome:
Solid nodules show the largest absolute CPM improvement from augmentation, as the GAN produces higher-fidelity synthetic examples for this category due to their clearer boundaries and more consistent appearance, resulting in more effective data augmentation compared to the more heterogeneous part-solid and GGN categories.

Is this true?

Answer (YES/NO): NO